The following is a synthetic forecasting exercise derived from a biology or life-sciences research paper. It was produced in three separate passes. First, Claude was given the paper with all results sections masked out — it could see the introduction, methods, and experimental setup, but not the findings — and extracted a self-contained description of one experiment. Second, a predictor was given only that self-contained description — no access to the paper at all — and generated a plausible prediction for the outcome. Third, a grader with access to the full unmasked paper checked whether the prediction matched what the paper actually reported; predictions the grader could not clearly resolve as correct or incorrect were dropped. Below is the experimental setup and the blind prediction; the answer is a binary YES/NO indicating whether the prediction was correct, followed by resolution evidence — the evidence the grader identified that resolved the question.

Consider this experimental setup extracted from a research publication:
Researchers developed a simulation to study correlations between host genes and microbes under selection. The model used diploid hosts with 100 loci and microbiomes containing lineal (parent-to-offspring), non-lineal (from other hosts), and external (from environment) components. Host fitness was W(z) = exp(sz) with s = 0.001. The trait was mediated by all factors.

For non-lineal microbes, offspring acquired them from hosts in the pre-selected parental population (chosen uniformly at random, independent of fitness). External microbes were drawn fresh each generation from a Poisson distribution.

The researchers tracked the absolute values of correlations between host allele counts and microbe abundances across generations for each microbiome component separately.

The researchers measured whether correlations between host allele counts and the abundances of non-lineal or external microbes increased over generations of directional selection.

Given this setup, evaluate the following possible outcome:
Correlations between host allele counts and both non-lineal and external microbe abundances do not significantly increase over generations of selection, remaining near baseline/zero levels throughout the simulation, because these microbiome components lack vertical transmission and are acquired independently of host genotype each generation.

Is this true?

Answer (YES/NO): YES